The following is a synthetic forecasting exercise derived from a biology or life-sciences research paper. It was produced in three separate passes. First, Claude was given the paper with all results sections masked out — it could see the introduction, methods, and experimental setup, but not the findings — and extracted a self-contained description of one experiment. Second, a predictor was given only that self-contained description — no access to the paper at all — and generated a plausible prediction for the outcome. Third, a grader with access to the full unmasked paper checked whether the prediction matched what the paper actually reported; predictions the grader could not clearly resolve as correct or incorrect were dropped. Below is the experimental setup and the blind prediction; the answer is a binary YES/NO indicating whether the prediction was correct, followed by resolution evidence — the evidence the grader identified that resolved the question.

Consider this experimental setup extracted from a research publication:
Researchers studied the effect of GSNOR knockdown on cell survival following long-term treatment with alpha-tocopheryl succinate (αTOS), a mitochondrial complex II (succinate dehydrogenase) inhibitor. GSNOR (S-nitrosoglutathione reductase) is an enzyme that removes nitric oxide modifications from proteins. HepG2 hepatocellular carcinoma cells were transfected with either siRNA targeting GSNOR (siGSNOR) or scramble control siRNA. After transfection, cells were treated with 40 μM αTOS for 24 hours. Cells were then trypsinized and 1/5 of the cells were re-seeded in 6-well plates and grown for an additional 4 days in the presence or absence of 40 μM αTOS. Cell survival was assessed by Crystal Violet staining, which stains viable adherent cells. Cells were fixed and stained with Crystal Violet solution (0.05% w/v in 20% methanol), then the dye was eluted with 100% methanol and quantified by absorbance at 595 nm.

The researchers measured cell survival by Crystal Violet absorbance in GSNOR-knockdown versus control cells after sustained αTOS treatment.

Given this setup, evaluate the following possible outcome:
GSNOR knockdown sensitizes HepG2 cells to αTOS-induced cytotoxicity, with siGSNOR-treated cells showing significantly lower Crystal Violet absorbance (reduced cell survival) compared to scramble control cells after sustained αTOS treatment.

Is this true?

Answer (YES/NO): YES